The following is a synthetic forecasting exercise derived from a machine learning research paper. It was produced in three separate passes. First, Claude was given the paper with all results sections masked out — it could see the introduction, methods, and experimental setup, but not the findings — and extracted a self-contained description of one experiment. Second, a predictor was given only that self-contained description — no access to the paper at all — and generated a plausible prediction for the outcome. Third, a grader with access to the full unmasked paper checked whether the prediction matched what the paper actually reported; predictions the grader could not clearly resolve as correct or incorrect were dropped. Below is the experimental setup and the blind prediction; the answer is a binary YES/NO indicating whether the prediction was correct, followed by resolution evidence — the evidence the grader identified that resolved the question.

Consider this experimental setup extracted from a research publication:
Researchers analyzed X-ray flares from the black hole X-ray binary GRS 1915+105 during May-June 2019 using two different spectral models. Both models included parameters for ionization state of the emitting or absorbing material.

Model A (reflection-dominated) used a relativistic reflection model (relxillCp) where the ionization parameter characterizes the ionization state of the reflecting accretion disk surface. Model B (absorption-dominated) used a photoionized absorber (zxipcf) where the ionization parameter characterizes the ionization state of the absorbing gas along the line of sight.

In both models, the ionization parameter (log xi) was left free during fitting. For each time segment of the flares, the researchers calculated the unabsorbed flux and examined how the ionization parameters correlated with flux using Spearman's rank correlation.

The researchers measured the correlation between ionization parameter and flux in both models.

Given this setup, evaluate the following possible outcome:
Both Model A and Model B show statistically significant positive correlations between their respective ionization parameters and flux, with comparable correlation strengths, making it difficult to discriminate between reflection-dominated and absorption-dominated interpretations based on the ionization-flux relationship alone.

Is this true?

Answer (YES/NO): NO